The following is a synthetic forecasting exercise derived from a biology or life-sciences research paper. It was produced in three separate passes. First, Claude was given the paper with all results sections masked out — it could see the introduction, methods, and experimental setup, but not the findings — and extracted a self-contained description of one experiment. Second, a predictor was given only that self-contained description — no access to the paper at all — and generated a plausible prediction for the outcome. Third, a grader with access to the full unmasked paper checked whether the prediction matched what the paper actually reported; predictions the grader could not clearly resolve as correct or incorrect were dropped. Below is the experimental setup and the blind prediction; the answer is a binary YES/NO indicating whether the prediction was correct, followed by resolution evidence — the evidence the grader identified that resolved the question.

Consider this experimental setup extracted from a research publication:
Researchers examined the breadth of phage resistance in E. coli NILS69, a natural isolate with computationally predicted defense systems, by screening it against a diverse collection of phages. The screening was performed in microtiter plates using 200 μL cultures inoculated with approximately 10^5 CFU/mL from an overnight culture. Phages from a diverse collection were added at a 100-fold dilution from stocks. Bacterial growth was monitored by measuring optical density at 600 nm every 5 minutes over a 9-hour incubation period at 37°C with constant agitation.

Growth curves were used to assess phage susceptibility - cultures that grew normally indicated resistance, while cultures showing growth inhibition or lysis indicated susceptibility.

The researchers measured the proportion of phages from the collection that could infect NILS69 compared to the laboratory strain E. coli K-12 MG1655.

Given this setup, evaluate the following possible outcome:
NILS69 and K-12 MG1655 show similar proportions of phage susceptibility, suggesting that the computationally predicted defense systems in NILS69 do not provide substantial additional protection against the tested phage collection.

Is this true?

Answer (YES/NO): NO